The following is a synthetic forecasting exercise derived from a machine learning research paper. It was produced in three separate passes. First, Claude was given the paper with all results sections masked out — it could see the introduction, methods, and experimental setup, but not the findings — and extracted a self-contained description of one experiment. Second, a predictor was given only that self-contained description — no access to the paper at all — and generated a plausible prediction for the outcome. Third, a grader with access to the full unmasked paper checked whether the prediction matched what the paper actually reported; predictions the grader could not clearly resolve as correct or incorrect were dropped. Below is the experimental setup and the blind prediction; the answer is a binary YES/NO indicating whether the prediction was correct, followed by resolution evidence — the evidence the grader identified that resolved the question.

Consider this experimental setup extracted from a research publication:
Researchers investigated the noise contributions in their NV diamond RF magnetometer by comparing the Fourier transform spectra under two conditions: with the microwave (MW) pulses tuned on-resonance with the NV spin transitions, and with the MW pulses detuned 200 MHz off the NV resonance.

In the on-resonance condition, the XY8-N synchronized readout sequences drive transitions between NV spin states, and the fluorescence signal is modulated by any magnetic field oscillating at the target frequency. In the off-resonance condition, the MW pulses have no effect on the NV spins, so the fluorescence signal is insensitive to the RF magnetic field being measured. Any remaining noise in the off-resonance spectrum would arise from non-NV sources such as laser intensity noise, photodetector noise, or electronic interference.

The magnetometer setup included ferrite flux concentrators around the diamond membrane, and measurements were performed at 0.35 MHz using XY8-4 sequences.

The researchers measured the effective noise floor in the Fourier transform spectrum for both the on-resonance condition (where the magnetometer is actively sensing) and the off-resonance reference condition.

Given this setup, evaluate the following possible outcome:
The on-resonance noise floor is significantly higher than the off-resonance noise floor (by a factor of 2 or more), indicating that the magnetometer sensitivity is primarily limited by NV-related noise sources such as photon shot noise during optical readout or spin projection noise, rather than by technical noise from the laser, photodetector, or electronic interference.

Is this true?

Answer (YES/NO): NO